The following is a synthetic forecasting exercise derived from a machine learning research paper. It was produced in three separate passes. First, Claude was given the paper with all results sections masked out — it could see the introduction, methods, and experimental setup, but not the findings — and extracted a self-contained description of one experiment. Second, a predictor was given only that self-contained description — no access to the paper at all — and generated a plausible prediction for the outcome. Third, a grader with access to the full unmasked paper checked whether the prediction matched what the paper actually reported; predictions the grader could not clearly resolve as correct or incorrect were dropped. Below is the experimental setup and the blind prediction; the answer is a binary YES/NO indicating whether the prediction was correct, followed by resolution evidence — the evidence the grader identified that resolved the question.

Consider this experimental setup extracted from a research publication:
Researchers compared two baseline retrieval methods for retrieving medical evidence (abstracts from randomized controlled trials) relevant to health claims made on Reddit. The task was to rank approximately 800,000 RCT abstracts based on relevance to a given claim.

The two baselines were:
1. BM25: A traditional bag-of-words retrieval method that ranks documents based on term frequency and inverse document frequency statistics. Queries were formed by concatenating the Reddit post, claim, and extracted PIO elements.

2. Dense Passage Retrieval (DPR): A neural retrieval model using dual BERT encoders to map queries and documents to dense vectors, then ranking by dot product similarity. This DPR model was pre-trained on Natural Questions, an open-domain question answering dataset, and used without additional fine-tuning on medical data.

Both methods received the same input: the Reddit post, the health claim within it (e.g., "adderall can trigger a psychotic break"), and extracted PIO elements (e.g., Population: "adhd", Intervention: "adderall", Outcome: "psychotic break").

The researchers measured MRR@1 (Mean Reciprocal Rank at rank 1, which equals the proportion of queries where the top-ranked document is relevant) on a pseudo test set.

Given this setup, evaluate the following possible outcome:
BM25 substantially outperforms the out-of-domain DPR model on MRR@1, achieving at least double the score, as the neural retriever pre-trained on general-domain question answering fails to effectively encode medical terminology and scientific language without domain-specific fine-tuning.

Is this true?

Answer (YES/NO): NO